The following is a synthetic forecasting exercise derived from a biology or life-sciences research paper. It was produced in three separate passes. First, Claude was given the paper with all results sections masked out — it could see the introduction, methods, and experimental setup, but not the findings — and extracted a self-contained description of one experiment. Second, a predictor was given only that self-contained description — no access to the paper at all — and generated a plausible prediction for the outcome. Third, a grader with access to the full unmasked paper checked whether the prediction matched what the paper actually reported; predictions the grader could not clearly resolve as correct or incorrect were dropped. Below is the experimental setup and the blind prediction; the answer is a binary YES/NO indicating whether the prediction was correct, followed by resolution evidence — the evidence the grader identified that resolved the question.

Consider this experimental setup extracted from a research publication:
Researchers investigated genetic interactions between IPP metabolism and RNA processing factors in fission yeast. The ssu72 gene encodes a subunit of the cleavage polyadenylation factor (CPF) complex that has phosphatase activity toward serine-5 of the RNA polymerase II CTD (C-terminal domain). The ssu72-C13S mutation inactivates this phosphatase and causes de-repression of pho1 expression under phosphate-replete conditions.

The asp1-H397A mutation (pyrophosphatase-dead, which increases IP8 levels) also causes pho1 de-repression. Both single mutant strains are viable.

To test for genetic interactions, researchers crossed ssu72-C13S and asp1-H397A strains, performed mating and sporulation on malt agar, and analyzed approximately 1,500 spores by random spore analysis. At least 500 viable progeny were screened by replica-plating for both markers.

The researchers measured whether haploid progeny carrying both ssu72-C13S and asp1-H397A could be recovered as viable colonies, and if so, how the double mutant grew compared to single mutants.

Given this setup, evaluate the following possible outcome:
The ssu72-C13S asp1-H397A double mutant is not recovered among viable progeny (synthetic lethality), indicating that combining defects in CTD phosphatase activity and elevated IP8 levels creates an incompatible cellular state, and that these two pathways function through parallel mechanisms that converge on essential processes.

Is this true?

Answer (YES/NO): NO